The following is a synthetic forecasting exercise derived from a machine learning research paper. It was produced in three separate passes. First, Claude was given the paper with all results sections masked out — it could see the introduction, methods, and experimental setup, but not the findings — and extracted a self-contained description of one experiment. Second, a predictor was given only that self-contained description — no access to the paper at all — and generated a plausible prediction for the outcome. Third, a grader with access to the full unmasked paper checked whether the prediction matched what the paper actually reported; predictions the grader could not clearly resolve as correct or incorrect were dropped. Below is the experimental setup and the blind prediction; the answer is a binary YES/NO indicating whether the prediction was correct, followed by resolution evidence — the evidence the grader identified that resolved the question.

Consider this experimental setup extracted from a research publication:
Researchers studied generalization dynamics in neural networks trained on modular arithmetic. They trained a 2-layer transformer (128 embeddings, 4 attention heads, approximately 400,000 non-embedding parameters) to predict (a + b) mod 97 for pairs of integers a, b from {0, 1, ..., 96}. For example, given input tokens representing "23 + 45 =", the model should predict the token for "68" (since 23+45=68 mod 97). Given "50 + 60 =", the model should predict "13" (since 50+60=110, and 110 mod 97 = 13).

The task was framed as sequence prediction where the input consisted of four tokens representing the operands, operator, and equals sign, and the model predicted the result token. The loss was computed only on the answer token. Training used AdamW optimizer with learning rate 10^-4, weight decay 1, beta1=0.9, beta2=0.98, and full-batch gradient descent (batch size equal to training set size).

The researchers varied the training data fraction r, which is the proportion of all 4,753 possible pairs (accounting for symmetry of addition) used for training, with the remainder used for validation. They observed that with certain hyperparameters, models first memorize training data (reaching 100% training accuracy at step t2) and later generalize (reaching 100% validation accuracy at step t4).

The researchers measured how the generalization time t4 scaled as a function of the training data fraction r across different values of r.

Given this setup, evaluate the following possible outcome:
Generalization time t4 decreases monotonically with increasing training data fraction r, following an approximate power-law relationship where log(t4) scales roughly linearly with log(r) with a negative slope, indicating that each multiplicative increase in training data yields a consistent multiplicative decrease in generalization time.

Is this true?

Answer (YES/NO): YES